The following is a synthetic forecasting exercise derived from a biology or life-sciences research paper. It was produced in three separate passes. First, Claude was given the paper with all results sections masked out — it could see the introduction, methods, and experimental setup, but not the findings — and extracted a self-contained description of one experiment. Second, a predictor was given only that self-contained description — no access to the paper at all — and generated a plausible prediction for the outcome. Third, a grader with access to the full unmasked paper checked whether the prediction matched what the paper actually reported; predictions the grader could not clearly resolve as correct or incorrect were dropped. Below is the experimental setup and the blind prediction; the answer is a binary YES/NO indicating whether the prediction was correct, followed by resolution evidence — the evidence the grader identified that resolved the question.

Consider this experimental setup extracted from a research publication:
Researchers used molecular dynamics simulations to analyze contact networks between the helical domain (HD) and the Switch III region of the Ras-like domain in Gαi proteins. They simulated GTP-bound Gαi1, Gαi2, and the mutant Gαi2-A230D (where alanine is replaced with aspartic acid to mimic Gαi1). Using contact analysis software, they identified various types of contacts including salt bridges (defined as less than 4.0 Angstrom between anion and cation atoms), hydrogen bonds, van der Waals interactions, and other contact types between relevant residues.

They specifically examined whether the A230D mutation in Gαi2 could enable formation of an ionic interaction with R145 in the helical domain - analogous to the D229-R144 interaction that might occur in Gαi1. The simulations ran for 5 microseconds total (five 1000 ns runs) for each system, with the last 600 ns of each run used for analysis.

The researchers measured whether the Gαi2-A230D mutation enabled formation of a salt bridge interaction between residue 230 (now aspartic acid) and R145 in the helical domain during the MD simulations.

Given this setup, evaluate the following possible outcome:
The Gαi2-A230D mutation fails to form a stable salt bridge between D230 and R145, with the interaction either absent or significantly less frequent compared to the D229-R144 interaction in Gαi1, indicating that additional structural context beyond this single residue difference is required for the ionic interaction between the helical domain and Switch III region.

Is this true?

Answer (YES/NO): NO